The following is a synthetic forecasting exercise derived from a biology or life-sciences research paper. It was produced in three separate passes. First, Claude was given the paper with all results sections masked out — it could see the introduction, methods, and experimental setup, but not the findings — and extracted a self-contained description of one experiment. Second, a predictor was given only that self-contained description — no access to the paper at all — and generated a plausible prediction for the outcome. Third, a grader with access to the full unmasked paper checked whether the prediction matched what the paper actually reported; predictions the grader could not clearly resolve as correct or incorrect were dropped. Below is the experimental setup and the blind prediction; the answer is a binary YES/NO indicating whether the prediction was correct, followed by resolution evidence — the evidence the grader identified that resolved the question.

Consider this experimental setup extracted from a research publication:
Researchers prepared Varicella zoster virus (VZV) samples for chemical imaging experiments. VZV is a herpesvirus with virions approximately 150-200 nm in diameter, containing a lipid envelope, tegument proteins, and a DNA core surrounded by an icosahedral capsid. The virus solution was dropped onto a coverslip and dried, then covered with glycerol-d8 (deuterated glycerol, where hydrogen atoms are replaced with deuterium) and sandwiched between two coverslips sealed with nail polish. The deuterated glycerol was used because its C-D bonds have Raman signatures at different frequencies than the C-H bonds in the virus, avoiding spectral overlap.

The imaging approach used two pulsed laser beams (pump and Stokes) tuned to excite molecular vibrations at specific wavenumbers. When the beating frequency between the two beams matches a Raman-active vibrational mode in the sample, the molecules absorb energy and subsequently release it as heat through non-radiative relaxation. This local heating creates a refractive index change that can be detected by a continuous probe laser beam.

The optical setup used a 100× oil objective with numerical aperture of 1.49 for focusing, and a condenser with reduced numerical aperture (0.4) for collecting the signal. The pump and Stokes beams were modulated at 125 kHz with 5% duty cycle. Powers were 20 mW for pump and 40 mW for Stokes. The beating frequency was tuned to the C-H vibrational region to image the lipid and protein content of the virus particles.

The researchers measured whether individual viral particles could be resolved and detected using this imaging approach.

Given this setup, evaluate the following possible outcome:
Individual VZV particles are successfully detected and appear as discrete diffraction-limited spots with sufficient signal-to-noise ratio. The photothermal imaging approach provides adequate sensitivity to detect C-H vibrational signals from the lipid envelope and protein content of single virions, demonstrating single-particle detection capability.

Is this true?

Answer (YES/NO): NO